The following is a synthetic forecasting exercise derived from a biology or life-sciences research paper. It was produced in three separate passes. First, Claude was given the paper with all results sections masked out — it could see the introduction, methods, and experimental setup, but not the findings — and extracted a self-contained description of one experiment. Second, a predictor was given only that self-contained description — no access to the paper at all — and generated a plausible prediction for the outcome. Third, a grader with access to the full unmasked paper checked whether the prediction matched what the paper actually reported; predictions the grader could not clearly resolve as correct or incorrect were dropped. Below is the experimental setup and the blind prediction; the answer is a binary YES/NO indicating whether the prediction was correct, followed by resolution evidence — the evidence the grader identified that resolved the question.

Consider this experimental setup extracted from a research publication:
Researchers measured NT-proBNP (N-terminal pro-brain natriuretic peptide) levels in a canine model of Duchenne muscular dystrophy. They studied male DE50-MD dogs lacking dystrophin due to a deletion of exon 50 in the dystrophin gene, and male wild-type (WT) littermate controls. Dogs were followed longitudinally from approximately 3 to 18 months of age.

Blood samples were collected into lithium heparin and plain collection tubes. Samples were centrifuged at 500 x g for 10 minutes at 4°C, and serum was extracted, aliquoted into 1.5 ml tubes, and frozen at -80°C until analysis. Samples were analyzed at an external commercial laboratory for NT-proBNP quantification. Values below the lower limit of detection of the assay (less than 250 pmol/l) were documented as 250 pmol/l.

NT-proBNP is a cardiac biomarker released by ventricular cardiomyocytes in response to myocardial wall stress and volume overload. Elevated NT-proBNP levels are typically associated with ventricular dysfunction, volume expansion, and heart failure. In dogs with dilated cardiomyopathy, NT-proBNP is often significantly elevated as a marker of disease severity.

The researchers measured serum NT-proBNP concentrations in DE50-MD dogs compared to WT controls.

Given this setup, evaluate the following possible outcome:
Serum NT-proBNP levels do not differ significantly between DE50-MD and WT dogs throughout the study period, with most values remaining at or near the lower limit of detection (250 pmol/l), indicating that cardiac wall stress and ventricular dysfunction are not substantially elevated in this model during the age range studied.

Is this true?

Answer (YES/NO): NO